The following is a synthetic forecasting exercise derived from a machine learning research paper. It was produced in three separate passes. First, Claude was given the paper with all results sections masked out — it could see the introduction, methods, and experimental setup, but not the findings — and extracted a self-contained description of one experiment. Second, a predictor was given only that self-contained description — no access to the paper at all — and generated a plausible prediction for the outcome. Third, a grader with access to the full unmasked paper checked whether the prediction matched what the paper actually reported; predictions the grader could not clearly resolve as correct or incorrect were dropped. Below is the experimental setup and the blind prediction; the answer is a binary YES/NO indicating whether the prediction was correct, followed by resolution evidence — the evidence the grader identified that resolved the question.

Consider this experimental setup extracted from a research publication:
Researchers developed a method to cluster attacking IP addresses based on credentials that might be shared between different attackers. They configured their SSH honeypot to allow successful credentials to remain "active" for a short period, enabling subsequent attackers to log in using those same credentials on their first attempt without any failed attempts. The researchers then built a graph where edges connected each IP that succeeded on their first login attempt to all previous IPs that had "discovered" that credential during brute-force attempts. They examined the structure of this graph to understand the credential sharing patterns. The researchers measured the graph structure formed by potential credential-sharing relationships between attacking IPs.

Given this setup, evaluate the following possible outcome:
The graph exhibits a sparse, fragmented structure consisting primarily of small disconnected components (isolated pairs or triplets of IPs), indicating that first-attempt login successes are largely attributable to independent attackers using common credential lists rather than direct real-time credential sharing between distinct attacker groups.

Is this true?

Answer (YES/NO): NO